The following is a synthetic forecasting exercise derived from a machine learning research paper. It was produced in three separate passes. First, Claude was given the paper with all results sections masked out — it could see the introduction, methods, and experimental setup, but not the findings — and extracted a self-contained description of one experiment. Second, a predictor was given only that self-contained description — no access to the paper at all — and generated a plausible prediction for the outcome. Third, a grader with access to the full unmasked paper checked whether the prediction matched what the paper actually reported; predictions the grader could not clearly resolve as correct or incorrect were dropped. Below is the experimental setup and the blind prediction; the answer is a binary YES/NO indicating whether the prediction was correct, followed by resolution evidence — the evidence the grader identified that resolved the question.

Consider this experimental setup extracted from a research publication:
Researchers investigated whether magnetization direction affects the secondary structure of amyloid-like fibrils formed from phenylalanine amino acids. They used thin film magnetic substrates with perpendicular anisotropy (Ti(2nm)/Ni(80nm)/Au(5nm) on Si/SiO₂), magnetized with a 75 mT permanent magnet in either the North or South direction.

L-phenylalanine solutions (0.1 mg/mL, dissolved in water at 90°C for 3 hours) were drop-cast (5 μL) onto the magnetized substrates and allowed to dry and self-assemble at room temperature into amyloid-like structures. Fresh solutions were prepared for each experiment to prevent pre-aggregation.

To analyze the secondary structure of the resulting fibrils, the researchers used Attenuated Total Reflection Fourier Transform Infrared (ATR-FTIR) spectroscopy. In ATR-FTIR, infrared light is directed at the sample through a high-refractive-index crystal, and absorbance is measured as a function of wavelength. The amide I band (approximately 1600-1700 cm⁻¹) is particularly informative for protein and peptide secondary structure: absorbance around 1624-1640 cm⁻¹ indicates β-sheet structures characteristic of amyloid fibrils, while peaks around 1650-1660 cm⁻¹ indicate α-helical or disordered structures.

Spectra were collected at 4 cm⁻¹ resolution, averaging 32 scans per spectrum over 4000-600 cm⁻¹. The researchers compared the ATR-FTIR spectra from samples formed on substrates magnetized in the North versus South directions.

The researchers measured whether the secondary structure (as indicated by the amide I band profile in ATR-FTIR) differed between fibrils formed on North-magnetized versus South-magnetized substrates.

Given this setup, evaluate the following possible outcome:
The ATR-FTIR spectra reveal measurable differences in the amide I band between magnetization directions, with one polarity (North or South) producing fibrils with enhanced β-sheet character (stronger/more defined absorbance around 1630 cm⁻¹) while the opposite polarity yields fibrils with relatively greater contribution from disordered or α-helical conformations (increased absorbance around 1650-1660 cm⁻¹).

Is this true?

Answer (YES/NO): NO